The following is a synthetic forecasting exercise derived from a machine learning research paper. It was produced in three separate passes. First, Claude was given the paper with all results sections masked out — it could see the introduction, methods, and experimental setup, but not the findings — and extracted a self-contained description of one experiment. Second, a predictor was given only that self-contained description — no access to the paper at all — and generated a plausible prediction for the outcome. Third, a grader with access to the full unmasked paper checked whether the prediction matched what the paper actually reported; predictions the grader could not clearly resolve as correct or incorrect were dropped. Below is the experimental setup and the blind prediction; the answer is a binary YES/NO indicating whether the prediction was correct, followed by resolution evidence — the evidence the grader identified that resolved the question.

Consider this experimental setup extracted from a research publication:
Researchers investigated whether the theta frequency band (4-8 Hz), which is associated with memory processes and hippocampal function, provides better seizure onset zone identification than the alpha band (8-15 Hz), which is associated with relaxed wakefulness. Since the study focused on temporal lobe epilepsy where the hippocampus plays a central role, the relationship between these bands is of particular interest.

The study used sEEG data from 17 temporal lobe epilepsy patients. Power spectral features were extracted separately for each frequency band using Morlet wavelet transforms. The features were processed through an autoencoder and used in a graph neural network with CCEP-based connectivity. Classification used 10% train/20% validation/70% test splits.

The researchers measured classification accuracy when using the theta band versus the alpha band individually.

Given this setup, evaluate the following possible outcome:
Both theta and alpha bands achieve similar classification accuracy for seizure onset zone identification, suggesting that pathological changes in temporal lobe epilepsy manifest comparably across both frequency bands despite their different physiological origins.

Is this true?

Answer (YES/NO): YES